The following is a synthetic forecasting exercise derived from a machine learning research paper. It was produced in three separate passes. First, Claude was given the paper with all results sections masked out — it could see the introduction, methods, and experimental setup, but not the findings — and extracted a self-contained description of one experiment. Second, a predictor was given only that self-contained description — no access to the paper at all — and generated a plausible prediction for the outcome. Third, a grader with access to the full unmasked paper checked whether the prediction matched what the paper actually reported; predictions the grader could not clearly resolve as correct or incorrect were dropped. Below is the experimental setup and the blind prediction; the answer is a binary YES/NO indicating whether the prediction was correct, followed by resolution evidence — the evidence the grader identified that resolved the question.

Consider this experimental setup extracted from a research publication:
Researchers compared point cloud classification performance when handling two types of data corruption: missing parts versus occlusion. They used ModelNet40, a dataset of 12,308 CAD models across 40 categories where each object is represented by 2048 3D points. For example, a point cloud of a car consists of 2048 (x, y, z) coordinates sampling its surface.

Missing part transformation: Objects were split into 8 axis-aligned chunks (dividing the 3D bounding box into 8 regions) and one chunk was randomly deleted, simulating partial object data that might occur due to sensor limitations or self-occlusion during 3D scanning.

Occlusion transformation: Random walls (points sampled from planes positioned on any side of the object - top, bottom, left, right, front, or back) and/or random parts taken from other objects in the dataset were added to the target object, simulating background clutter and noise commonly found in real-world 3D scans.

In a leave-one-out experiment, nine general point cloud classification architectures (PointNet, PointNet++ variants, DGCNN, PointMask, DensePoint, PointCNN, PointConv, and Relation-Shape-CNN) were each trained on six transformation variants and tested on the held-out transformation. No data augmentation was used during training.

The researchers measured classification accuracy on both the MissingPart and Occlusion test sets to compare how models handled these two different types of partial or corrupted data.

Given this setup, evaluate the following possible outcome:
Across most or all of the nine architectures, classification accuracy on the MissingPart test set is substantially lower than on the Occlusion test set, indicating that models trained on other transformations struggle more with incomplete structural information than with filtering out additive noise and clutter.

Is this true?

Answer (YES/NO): NO